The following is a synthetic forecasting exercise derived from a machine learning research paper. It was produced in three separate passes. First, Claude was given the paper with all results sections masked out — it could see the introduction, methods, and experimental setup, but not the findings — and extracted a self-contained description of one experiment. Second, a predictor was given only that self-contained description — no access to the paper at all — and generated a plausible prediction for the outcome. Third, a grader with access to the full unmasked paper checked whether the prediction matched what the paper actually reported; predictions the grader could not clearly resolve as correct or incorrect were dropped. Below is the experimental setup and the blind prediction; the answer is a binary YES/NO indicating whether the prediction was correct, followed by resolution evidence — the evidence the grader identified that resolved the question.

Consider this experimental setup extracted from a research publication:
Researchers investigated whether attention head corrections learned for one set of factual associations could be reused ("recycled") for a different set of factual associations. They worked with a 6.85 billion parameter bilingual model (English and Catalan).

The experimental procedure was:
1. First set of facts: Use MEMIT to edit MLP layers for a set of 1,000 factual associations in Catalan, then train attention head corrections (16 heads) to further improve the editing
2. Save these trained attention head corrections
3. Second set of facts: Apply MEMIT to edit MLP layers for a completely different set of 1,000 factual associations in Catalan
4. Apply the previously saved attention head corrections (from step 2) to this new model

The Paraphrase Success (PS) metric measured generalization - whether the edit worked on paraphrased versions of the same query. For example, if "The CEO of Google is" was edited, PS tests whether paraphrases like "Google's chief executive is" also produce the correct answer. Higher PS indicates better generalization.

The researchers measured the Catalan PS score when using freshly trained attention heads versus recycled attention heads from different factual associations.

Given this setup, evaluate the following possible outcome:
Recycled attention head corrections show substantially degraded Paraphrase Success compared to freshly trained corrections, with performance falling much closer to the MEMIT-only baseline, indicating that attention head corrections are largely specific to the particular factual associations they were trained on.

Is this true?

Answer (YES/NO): NO